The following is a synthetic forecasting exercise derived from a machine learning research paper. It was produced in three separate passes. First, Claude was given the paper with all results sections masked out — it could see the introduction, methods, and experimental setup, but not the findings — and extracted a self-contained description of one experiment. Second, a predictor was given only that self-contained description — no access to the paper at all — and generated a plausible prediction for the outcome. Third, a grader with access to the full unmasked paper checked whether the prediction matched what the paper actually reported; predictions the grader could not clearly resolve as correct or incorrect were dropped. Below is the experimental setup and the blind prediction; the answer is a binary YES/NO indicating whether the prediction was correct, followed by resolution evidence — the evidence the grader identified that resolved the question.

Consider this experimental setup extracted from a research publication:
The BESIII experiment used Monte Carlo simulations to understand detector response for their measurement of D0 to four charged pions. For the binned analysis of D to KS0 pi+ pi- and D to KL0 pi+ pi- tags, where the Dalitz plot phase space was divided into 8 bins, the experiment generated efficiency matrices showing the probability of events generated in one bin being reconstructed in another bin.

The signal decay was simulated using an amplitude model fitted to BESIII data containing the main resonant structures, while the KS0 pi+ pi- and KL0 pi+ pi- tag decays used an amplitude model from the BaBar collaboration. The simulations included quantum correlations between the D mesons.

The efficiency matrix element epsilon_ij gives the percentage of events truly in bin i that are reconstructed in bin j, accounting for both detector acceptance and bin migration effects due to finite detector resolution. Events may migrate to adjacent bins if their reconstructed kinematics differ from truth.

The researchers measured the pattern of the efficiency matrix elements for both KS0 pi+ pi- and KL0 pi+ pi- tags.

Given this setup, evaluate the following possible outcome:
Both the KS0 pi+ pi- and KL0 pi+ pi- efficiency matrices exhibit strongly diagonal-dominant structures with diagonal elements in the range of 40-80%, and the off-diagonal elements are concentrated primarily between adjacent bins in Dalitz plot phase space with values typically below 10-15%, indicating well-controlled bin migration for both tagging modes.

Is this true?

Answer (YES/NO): NO